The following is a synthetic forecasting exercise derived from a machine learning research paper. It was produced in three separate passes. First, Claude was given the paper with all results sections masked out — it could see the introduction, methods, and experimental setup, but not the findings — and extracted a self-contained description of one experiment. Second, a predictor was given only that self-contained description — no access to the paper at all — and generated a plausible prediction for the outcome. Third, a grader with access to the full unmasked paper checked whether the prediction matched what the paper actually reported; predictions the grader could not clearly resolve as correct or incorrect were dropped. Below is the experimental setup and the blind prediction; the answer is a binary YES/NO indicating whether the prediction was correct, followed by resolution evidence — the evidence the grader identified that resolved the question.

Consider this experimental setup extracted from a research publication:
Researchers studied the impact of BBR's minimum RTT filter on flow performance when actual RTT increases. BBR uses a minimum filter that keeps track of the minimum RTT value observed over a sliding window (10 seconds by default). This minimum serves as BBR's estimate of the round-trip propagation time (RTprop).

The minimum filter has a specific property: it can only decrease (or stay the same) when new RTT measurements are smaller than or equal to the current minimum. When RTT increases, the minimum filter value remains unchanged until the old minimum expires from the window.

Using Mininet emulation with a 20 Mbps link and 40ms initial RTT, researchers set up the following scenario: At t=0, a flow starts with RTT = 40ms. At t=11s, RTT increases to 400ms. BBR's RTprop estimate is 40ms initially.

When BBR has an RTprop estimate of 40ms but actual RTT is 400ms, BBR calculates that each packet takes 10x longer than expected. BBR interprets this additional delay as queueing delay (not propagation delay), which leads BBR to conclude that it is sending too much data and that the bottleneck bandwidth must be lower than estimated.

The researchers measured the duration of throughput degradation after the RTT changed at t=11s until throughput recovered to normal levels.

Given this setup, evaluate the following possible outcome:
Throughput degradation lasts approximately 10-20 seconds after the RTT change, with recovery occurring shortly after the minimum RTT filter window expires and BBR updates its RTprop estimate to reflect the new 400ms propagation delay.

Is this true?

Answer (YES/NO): YES